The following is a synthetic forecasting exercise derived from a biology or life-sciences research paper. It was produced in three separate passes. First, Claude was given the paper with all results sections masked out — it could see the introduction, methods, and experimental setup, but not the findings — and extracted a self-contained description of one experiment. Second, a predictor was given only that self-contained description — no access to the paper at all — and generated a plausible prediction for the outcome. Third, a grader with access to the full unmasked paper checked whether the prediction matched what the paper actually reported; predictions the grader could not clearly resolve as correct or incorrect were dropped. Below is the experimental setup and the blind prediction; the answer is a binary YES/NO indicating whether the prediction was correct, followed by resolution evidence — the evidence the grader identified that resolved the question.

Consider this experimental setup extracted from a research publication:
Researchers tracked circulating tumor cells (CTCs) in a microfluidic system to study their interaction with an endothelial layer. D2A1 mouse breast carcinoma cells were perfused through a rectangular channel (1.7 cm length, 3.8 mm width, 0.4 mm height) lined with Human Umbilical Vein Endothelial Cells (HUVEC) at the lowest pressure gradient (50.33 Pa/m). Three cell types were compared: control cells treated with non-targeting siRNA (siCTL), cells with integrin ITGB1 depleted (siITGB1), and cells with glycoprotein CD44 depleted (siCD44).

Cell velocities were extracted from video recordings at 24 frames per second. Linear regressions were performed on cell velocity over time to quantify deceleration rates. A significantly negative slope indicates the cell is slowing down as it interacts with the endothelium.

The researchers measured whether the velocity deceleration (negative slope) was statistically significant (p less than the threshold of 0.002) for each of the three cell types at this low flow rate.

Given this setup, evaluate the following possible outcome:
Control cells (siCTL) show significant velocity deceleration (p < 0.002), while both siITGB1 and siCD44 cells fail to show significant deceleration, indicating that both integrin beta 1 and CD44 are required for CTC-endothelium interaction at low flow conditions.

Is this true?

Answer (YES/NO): NO